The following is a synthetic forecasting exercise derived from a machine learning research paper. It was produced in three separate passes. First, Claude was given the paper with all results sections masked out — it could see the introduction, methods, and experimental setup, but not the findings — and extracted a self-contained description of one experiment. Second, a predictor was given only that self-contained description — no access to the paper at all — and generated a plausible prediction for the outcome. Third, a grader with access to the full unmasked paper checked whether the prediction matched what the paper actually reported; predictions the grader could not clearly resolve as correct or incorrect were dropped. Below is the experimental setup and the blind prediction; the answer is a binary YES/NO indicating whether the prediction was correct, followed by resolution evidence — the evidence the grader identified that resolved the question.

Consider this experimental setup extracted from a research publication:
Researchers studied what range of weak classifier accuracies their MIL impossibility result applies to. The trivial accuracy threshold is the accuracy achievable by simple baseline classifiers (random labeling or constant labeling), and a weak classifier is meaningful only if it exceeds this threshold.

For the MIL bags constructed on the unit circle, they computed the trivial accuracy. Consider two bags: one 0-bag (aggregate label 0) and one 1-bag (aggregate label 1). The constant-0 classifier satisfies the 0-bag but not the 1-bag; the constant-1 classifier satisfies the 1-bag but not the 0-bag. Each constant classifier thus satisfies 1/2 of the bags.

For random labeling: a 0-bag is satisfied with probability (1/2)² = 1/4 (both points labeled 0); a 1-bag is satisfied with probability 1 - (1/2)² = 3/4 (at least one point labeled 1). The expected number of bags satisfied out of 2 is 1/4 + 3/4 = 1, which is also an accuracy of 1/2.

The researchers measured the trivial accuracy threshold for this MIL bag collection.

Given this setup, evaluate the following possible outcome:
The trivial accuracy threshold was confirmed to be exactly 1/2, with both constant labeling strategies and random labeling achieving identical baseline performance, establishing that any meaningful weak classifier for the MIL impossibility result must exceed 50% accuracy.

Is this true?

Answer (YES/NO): YES